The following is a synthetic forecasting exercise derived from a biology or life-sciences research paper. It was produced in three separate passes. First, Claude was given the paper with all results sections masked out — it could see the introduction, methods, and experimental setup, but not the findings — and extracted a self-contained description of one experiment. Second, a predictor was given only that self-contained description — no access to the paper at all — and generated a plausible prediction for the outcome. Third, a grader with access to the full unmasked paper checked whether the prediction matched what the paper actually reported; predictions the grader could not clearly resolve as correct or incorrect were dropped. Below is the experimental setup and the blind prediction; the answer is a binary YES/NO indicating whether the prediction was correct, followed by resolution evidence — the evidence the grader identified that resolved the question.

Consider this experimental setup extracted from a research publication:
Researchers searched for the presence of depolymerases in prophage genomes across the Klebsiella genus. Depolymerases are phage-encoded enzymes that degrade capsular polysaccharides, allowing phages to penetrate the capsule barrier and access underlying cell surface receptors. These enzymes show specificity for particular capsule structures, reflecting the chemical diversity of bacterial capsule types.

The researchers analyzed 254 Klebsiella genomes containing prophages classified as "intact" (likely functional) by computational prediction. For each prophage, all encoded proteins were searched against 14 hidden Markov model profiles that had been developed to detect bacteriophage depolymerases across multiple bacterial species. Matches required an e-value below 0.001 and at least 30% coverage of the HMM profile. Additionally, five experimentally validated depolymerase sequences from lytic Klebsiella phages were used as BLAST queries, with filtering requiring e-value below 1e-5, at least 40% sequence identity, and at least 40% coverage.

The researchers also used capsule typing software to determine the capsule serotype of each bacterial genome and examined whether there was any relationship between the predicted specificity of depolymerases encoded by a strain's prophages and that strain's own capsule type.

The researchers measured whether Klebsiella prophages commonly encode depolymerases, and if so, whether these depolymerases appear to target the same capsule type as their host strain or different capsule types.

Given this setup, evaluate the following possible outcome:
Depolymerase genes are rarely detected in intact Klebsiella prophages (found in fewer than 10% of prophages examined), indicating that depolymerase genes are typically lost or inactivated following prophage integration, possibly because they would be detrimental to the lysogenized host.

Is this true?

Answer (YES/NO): NO